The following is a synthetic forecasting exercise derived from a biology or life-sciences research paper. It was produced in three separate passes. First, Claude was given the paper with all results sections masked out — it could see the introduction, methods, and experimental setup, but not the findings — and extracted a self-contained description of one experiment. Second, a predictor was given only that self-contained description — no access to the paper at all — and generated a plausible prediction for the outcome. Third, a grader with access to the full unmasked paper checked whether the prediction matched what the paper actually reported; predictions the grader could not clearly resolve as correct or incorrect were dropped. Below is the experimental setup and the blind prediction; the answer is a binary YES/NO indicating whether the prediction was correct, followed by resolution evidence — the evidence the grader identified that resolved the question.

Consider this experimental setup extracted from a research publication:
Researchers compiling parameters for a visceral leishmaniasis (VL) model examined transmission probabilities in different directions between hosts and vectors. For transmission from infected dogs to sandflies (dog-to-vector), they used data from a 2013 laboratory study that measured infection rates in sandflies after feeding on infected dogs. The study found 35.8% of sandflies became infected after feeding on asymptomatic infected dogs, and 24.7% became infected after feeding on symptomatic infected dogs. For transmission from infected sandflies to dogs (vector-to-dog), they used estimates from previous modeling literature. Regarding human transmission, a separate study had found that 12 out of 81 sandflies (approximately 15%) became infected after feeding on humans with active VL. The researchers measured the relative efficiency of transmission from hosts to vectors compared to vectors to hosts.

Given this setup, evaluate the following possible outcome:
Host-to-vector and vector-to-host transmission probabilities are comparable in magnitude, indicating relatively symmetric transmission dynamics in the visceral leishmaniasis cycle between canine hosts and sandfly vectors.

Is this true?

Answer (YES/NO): NO